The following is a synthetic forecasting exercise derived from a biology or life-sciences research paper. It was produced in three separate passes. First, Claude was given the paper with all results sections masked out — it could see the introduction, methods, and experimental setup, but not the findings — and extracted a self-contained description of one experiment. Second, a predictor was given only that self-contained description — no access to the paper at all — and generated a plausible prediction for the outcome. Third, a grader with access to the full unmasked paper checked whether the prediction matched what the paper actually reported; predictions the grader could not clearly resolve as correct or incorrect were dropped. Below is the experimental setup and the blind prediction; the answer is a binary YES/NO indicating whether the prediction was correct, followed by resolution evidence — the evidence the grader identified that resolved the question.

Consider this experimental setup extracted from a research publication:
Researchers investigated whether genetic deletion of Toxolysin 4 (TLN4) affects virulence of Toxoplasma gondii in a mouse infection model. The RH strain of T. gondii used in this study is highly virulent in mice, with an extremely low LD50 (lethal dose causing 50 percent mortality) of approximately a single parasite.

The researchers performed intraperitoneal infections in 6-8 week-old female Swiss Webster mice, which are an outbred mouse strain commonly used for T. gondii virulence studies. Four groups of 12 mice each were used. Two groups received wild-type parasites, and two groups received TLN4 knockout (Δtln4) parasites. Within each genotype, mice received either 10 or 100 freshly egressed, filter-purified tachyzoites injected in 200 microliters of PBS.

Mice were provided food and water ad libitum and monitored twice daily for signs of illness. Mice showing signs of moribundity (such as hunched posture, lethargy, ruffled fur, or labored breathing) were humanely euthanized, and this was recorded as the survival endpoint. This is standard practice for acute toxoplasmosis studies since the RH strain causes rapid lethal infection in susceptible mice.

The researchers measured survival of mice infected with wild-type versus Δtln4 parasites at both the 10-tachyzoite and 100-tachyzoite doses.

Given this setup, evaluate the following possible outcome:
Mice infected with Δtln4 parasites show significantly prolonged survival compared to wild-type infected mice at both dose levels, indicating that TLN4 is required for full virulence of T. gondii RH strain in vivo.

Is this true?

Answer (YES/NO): NO